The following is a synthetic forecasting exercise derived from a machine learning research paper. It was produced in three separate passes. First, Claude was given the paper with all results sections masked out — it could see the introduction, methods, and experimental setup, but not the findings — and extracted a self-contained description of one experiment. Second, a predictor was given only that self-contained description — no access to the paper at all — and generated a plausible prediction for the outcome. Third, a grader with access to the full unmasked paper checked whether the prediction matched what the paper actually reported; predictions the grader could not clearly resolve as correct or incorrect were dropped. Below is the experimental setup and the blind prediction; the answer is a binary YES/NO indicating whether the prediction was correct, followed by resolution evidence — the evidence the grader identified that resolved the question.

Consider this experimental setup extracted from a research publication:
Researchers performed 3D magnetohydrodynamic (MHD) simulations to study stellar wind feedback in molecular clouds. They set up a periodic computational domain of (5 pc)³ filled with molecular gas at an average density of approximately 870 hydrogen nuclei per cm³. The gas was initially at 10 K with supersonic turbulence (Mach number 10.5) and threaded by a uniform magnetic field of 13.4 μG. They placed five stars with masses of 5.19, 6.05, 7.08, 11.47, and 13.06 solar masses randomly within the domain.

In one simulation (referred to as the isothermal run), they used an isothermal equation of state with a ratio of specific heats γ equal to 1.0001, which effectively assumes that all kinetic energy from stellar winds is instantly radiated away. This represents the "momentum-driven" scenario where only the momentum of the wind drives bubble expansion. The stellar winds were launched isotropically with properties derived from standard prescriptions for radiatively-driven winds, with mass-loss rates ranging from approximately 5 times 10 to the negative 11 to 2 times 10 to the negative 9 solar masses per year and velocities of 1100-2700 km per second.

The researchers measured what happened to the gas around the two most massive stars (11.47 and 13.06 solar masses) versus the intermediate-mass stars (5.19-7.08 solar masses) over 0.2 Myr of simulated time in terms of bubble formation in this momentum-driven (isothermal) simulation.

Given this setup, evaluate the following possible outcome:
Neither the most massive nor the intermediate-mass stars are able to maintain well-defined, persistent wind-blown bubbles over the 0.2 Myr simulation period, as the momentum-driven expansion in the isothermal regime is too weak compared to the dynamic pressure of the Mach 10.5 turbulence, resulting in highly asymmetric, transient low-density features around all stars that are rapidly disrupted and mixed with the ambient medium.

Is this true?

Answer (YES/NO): NO